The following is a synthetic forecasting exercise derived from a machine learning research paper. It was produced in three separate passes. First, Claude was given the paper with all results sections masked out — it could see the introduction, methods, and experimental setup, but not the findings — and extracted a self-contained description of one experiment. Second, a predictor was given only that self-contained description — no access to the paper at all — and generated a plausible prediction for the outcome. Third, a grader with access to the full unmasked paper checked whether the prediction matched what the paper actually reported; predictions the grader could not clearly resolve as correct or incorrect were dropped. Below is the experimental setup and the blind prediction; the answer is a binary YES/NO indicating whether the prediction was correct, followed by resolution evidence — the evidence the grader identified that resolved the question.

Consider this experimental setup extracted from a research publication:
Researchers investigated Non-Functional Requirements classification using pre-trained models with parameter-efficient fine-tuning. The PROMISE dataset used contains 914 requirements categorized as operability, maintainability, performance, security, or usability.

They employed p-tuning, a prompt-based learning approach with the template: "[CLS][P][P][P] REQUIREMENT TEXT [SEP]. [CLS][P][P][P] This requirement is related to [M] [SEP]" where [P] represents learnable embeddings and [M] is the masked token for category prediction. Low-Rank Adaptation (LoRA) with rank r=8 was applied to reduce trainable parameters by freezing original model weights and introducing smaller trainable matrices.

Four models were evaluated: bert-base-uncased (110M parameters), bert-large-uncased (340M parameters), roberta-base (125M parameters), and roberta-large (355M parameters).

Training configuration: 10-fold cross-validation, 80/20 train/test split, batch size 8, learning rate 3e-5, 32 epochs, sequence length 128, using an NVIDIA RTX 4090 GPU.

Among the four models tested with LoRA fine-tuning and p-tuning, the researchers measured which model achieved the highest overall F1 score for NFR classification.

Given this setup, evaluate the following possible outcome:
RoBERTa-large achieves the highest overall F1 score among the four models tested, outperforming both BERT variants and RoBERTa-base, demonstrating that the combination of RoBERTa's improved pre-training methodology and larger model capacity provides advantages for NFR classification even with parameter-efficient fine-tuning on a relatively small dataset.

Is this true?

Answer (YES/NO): YES